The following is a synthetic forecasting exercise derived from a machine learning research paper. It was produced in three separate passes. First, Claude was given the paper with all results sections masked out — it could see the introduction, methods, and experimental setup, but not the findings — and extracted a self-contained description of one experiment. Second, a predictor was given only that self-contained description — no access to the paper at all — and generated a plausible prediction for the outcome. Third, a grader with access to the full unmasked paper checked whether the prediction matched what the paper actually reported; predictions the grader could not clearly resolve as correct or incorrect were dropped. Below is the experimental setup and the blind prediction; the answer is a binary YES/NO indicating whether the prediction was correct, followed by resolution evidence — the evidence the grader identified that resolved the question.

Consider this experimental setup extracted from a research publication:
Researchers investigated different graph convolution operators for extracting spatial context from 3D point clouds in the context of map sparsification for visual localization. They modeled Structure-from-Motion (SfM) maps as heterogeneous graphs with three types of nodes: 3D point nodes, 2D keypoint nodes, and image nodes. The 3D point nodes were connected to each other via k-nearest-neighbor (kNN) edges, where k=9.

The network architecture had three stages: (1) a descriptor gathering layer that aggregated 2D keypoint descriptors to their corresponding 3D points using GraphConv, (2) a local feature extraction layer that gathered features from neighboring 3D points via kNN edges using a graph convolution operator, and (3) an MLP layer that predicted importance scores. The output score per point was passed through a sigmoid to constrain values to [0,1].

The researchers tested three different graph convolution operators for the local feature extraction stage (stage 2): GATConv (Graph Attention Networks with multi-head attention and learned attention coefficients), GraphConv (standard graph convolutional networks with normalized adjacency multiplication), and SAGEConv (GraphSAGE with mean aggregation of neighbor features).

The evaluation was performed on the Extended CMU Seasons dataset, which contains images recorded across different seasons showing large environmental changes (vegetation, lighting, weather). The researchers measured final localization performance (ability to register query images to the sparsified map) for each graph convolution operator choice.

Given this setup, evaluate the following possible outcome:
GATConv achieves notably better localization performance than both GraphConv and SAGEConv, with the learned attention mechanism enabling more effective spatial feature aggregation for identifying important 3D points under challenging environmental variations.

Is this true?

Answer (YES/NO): YES